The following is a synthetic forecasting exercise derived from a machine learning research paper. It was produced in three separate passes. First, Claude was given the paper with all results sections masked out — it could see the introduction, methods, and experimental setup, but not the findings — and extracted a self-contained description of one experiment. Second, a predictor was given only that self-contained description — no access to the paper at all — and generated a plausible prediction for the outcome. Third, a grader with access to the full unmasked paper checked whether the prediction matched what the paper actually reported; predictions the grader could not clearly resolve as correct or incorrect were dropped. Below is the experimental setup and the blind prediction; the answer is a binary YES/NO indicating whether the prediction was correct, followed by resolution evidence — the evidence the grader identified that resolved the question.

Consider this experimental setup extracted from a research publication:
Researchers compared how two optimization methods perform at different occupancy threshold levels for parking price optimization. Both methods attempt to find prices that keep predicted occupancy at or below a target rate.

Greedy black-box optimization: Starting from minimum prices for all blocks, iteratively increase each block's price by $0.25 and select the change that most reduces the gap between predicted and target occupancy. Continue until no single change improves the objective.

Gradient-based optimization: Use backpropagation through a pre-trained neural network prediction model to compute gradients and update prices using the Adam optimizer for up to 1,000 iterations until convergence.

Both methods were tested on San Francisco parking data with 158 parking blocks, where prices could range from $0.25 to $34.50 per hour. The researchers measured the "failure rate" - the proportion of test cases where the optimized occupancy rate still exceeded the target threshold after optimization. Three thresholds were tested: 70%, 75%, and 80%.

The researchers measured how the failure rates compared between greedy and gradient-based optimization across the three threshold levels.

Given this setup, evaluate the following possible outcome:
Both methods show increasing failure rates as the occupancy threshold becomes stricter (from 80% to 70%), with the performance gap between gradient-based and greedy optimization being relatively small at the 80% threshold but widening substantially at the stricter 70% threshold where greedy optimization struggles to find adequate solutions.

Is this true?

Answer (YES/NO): YES